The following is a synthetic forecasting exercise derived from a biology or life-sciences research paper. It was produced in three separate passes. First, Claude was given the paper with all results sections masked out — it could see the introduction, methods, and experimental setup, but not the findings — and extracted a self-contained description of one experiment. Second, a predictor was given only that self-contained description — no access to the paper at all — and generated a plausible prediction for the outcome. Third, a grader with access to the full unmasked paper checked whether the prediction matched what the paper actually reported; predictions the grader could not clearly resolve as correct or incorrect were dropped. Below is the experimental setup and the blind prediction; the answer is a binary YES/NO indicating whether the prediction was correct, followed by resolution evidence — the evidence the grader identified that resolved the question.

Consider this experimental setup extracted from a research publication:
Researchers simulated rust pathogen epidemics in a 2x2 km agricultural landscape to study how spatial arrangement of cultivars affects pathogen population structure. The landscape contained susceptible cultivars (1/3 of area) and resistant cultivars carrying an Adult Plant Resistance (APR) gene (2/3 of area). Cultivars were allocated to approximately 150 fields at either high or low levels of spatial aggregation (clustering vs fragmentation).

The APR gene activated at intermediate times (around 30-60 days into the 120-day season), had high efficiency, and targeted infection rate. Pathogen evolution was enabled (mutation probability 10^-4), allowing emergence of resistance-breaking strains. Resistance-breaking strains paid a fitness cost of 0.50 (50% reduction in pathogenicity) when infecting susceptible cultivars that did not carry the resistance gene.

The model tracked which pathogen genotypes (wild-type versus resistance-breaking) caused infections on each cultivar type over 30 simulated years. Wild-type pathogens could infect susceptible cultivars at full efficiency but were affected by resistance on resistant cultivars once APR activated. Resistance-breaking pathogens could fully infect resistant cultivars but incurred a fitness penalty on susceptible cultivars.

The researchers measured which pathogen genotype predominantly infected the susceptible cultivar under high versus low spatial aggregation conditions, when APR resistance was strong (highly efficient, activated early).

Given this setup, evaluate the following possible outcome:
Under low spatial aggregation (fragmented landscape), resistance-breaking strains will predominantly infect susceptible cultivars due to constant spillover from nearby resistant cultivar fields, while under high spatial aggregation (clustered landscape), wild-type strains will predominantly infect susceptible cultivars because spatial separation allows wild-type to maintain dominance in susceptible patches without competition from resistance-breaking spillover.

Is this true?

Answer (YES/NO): YES